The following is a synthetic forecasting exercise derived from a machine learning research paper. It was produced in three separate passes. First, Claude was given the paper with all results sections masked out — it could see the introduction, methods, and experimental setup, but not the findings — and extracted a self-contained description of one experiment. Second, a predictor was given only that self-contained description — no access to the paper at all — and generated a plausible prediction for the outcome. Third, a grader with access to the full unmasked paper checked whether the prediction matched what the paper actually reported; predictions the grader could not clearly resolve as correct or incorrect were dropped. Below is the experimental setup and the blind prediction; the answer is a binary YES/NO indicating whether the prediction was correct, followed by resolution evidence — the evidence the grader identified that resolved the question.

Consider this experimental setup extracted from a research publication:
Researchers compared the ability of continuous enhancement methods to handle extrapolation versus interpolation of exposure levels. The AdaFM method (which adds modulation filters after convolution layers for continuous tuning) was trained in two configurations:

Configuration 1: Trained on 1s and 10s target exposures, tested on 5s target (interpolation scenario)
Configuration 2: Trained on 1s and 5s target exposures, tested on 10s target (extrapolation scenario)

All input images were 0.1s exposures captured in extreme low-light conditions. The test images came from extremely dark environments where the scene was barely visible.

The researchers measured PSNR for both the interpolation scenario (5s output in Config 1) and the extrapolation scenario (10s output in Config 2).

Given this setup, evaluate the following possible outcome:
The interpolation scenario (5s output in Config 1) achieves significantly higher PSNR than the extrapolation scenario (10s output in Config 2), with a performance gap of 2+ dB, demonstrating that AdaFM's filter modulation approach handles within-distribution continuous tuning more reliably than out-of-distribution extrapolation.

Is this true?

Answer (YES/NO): YES